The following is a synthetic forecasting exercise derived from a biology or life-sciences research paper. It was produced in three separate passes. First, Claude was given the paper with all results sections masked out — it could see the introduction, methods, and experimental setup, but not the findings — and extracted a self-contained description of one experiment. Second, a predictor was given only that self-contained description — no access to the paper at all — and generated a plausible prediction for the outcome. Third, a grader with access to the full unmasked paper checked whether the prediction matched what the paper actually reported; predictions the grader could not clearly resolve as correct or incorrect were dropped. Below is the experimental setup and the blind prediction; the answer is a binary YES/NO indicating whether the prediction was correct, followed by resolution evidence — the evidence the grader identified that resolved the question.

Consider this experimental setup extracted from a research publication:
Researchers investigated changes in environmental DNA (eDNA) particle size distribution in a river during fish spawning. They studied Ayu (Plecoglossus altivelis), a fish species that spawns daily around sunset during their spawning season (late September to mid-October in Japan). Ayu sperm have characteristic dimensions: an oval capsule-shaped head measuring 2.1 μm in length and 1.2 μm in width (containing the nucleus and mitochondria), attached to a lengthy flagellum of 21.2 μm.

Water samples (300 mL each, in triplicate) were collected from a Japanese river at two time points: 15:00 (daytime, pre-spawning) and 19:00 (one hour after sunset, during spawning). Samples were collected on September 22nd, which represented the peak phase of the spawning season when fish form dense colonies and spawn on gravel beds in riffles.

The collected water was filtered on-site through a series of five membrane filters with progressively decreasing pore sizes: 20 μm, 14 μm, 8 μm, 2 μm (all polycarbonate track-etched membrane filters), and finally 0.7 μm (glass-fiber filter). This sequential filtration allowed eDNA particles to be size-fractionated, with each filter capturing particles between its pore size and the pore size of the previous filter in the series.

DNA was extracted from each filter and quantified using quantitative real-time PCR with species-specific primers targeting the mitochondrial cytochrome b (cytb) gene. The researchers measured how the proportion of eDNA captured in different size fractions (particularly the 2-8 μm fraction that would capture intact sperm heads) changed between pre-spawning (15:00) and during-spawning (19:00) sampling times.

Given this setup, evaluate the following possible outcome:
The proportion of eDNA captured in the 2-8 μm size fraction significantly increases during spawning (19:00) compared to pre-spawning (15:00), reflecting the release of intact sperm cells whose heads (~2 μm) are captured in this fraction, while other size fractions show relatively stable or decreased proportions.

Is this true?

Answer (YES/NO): YES